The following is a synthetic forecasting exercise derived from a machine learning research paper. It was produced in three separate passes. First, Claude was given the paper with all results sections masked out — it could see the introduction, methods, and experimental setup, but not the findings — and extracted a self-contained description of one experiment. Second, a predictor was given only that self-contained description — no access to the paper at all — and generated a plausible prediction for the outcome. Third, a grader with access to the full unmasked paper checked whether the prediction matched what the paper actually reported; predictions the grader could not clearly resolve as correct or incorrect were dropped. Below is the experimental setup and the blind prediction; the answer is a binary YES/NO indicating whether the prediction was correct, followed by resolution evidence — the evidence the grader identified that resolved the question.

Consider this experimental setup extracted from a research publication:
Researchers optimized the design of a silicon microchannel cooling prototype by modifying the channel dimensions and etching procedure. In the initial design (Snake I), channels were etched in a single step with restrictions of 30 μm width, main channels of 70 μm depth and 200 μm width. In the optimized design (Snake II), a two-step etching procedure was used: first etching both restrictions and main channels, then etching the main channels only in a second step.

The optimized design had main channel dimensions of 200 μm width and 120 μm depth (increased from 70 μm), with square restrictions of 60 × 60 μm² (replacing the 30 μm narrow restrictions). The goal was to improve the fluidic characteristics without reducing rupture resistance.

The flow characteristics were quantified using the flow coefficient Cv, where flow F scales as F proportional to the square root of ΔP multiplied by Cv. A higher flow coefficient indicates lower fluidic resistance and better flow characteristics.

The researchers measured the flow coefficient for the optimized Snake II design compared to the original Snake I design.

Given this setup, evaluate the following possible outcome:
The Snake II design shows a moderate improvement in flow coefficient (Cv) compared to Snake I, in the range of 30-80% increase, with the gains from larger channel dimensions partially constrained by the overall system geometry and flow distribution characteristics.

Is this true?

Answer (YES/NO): NO